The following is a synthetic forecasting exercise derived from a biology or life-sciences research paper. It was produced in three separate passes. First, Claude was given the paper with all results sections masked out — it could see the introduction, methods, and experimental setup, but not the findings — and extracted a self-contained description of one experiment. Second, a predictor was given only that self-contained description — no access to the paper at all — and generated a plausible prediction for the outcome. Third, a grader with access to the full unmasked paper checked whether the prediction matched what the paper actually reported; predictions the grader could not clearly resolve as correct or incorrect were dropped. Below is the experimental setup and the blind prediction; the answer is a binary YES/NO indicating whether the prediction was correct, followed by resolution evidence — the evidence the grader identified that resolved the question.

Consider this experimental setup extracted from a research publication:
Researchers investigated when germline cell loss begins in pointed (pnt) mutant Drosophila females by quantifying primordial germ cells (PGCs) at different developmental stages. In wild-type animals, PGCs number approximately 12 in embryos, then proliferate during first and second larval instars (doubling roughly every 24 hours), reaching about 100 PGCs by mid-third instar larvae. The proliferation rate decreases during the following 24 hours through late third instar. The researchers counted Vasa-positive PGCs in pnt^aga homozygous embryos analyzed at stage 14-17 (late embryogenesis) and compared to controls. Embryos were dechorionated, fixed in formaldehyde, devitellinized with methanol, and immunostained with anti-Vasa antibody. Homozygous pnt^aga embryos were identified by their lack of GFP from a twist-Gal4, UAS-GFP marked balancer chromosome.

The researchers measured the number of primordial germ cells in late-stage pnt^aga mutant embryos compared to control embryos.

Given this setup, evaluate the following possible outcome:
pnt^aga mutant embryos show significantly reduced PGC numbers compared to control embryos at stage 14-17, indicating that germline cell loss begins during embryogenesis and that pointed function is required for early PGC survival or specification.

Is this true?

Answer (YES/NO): NO